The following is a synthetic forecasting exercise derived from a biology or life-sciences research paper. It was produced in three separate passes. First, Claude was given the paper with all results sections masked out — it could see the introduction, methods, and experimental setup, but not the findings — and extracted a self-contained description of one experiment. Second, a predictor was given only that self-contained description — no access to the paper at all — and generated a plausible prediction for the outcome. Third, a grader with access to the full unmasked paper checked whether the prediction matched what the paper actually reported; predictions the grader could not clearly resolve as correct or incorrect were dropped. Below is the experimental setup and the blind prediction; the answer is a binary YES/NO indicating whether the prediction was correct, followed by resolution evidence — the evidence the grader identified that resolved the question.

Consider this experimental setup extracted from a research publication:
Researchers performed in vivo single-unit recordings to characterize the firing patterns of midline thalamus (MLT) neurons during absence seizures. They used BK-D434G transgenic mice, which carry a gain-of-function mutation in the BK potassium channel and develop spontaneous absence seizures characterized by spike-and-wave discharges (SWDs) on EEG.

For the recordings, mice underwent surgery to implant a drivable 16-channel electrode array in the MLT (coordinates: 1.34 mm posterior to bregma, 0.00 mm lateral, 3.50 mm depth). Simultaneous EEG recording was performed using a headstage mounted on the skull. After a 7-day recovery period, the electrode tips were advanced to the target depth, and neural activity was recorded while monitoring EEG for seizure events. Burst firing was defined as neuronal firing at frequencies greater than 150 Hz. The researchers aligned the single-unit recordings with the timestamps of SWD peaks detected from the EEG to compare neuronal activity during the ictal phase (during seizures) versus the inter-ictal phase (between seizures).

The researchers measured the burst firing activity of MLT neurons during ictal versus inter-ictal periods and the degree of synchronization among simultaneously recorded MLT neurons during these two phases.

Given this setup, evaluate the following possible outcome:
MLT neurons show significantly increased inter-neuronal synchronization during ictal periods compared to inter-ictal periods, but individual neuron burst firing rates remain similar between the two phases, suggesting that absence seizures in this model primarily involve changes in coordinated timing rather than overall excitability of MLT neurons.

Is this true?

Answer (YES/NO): NO